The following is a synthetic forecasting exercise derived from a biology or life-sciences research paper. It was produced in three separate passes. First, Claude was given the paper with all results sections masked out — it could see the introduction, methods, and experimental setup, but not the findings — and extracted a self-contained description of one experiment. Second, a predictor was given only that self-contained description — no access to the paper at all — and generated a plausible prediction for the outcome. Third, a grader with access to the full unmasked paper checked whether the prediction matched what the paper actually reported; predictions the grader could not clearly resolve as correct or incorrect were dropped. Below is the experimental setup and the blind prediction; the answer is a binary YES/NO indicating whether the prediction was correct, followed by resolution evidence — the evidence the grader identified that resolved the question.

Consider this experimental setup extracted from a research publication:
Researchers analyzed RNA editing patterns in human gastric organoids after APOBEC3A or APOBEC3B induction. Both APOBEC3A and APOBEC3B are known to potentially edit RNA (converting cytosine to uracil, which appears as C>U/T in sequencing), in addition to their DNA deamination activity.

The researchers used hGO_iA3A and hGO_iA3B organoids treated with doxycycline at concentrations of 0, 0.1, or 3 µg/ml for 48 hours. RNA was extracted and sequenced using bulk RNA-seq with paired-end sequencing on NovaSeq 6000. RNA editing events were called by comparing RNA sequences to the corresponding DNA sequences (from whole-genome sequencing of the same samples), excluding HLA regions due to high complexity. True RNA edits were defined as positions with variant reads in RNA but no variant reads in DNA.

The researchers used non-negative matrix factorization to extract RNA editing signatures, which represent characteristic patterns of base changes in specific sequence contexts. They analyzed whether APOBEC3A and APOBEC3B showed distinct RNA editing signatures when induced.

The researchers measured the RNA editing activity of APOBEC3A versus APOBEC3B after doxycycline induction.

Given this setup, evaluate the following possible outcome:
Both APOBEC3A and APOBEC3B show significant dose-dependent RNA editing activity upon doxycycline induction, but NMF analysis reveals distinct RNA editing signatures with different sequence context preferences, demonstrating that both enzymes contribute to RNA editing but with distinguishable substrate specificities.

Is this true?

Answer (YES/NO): YES